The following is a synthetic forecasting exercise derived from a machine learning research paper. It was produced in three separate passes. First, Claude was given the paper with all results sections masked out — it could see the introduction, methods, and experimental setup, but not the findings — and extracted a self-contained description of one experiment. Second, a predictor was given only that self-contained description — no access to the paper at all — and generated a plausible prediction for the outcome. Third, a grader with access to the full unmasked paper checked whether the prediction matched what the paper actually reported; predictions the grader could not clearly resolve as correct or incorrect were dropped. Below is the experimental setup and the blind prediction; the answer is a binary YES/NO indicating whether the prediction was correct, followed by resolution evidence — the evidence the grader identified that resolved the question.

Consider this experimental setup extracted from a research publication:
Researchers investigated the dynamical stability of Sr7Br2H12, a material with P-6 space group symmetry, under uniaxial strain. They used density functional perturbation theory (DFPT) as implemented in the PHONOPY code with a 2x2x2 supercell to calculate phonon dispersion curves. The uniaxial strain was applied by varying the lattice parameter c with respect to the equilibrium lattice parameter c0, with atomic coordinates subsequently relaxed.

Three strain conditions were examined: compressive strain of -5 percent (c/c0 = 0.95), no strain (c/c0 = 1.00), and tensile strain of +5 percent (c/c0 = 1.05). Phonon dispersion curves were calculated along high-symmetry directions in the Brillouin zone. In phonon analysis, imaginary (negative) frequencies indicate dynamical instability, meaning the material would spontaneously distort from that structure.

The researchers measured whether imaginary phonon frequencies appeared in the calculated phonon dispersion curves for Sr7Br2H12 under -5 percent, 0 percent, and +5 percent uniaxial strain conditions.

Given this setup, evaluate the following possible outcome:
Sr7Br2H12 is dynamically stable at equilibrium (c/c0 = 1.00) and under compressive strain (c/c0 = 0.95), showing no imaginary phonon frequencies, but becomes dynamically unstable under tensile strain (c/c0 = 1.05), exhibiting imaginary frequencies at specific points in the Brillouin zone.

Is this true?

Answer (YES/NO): NO